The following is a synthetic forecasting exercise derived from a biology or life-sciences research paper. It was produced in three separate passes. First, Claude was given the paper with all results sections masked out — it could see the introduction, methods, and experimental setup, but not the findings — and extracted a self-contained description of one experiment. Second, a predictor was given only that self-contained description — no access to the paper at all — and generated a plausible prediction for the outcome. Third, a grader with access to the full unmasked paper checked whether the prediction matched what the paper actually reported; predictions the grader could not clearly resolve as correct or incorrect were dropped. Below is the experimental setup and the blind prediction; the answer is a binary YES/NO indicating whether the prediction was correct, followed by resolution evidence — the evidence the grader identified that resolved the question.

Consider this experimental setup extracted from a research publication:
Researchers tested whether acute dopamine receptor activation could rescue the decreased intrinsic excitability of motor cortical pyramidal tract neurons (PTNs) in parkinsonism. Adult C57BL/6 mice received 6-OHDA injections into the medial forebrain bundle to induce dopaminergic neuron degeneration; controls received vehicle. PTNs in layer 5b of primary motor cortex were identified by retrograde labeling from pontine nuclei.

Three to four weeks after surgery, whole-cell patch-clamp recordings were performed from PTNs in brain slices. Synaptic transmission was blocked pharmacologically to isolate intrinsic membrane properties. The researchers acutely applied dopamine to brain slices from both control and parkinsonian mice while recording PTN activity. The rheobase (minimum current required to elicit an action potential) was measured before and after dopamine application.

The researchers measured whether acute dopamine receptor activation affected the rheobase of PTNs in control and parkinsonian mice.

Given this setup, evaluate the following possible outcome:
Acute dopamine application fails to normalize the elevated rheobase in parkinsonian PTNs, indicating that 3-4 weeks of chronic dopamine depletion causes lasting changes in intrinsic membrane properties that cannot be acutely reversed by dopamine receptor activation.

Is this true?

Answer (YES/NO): YES